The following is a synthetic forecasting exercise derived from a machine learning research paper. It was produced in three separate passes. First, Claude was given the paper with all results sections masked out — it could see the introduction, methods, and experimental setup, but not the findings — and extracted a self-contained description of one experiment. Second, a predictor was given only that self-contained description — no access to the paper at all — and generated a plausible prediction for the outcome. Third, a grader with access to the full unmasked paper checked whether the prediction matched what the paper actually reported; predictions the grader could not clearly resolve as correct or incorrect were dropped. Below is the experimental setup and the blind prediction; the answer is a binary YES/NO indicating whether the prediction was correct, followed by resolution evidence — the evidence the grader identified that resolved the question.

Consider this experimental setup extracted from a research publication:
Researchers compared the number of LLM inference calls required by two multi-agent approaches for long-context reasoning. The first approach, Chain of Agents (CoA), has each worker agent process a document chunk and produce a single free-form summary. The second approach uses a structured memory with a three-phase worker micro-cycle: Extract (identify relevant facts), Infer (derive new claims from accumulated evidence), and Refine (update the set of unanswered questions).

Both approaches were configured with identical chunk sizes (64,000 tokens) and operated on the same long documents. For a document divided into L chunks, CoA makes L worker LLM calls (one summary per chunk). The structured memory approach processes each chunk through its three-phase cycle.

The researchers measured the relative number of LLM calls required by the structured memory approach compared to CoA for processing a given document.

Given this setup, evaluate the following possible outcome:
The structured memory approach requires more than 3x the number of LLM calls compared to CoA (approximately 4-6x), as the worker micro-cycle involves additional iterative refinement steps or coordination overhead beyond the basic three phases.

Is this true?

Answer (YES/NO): NO